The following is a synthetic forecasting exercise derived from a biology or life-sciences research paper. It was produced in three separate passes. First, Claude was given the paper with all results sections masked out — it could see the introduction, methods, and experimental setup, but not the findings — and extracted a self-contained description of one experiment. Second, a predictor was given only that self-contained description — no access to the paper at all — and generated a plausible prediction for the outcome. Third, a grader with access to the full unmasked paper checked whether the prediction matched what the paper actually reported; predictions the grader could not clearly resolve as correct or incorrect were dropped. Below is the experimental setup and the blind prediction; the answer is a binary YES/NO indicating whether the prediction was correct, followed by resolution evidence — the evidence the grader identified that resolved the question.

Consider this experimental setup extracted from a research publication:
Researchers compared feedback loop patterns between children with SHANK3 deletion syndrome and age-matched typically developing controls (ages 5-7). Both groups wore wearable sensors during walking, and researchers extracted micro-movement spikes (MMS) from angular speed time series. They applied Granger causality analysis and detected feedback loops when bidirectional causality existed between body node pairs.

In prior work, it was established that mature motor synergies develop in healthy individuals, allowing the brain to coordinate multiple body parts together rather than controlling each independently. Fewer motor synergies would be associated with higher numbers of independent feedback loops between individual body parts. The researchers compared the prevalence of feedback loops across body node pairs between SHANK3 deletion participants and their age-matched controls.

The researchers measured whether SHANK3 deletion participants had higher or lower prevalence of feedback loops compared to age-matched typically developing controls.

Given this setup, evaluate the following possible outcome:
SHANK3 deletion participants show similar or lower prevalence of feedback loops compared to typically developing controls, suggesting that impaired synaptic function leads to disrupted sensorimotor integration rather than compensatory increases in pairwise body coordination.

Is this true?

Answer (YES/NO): NO